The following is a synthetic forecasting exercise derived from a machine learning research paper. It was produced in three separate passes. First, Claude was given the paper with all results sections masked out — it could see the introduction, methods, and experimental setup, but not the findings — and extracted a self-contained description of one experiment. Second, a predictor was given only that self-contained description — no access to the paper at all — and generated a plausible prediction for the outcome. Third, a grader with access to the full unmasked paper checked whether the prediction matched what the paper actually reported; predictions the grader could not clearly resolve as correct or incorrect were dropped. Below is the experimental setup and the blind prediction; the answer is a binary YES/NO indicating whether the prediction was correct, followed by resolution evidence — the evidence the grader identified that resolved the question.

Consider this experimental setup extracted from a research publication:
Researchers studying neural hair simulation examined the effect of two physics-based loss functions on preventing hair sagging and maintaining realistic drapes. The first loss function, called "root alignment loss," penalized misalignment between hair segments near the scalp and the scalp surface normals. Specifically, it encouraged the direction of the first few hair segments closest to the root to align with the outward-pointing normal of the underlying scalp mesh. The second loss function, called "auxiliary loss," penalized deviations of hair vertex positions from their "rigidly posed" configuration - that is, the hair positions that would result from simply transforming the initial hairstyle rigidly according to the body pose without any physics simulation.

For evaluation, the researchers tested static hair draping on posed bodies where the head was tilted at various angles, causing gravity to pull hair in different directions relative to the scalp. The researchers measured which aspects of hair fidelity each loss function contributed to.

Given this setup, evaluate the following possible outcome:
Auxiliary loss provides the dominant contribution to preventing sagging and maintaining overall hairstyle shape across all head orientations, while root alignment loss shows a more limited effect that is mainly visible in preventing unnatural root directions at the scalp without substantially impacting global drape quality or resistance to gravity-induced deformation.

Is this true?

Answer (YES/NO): NO